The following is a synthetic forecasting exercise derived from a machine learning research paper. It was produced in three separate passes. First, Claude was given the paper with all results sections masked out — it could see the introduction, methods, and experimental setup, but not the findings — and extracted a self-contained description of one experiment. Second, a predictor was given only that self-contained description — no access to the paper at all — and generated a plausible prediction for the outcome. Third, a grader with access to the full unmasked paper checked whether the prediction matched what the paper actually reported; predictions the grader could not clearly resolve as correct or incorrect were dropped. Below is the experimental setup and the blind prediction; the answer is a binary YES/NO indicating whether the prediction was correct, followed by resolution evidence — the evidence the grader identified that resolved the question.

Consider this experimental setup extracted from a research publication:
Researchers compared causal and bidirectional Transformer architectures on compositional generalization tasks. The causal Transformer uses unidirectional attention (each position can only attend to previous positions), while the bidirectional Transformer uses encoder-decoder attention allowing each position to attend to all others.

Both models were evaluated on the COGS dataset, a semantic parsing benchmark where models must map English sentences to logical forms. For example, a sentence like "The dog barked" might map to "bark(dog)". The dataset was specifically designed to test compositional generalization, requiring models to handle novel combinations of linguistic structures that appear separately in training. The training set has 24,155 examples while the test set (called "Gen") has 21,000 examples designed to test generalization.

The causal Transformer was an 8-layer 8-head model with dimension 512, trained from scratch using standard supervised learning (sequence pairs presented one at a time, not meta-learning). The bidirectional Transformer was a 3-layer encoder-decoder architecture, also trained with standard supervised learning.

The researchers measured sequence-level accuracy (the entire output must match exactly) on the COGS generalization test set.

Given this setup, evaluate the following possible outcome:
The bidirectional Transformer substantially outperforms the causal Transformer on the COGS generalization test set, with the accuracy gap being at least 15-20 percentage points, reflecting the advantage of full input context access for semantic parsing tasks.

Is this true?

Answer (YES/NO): YES